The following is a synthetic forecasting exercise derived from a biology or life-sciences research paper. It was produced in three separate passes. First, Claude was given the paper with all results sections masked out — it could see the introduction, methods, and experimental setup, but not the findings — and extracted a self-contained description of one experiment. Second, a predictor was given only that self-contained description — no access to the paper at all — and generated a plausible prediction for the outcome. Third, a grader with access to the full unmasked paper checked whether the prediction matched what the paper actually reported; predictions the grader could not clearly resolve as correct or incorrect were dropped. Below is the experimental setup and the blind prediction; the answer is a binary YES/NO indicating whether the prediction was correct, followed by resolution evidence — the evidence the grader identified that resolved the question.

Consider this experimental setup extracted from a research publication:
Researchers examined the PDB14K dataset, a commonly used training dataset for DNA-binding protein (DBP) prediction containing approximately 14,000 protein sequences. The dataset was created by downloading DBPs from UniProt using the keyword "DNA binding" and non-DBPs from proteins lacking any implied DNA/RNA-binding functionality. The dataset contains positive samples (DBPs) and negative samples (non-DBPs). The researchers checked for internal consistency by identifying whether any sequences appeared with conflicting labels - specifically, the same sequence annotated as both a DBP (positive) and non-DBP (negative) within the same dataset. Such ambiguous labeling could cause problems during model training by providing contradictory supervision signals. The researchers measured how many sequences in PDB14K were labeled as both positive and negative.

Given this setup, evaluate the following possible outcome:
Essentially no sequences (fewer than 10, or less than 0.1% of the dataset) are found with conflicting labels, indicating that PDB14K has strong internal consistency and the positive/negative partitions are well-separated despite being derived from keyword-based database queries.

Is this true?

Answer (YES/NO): NO